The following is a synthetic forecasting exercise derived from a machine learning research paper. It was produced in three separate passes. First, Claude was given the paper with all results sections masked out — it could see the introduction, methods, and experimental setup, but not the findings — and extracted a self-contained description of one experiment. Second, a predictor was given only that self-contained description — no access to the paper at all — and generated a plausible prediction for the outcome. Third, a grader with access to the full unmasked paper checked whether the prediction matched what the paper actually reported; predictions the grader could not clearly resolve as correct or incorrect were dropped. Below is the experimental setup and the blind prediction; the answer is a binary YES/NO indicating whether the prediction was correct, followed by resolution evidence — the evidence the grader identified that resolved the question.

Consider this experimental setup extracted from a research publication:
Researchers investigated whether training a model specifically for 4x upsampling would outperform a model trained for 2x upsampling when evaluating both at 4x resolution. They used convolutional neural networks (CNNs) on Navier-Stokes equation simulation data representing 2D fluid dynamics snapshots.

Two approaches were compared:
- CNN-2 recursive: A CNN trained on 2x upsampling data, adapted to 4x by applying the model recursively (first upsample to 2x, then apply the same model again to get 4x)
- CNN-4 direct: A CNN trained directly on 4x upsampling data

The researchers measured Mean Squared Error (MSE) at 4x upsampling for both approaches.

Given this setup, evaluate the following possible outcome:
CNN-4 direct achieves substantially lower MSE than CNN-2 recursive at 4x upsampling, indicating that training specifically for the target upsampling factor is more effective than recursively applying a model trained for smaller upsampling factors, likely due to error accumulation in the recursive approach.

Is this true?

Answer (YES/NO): NO